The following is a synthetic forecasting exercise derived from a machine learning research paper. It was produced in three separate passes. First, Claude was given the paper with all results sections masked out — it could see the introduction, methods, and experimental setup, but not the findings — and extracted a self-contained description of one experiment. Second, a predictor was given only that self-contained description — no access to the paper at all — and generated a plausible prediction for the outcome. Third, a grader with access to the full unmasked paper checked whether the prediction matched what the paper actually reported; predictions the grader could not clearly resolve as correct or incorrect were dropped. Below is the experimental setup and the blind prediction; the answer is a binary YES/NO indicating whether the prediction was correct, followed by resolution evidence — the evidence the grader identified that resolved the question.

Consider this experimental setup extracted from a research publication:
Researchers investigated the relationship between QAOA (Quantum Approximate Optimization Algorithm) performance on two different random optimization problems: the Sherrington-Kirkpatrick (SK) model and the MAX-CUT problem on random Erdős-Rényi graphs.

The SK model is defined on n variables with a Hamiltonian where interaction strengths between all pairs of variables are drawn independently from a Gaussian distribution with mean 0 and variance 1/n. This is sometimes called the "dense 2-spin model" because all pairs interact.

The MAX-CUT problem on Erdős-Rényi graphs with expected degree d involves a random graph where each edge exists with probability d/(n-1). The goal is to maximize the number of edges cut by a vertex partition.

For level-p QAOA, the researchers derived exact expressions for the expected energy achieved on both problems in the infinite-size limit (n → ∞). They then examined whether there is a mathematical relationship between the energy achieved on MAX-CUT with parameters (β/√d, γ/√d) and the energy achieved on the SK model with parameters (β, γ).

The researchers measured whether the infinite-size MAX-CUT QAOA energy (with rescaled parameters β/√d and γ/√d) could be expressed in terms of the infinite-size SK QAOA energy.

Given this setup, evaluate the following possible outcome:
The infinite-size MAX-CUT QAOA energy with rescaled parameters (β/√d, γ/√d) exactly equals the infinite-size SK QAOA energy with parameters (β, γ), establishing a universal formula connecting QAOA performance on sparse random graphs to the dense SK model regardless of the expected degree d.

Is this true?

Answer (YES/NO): NO